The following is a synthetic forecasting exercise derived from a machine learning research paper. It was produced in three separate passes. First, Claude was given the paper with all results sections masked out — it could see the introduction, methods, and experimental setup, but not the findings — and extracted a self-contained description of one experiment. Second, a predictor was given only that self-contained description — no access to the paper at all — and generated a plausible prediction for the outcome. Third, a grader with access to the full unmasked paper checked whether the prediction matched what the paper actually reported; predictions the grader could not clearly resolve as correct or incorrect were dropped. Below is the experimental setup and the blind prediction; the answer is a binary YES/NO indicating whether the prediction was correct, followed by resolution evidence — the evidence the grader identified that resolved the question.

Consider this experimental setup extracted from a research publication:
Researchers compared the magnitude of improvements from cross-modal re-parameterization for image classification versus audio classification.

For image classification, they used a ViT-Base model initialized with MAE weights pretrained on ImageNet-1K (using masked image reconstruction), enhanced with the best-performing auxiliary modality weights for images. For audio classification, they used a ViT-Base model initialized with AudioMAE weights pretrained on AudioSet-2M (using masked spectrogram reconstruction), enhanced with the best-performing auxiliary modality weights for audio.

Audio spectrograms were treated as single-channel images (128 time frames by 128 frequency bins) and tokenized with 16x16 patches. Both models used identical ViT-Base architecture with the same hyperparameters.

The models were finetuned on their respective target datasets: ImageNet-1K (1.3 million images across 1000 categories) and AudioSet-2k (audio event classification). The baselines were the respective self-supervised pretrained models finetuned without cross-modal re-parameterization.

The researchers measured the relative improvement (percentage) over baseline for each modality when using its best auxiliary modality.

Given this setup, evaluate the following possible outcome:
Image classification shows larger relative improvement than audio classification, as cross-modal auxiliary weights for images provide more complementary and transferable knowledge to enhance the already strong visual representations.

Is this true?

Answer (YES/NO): NO